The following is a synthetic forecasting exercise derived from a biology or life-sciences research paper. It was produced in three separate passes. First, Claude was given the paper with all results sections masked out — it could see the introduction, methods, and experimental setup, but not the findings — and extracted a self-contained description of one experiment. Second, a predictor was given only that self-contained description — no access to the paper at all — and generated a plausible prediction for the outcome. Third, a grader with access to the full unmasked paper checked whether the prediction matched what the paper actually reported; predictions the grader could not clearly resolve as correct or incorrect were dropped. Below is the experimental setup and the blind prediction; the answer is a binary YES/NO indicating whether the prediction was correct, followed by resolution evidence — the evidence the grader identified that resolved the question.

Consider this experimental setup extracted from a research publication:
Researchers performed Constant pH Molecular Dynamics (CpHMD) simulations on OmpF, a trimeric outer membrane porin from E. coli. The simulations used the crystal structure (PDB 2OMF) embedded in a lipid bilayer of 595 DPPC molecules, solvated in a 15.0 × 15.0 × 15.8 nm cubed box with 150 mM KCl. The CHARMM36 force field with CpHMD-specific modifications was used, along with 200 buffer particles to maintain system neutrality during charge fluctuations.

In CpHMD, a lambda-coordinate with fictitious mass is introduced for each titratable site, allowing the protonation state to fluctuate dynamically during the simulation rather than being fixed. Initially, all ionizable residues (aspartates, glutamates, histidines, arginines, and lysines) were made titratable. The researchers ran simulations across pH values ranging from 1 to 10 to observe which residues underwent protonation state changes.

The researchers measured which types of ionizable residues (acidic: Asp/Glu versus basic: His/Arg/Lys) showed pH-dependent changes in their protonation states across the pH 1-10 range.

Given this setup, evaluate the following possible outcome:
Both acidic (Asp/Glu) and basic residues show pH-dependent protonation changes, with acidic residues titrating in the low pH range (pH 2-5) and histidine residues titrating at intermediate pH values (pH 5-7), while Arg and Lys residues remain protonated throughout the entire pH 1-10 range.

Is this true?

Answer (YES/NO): NO